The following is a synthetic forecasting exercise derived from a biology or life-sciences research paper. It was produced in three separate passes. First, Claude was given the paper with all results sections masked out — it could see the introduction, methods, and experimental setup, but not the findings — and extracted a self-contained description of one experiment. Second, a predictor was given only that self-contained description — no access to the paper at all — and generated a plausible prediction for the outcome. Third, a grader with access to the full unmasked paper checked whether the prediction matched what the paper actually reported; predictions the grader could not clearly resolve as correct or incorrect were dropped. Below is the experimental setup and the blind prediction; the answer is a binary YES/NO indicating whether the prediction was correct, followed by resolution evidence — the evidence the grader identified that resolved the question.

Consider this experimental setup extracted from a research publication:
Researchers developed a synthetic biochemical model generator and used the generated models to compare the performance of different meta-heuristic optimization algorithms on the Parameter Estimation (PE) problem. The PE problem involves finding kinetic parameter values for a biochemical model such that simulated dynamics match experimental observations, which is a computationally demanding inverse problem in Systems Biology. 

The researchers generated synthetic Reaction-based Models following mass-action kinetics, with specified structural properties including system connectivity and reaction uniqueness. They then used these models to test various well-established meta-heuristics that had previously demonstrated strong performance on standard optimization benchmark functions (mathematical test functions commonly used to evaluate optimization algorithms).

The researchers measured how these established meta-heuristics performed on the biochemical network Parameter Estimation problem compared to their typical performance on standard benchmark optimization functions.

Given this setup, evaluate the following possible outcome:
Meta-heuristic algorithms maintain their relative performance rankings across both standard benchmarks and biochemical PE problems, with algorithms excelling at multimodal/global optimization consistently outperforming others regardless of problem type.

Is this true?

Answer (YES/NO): NO